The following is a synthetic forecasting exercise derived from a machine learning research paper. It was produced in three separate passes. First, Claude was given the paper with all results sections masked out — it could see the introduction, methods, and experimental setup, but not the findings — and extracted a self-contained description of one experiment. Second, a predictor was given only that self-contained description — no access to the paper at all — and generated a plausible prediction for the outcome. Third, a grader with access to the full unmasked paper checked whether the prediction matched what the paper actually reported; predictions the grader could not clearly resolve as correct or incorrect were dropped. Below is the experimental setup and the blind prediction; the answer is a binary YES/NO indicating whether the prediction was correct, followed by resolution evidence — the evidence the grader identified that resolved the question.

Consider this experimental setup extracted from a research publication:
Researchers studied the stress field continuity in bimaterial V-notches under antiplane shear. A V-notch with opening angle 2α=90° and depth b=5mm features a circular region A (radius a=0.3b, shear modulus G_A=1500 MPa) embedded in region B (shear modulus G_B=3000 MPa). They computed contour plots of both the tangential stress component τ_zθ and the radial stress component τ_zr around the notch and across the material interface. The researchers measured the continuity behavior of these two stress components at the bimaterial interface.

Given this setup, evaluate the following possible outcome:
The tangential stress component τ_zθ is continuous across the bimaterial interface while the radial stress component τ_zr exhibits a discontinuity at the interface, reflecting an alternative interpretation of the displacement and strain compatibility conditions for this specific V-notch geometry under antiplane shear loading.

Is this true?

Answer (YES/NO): NO